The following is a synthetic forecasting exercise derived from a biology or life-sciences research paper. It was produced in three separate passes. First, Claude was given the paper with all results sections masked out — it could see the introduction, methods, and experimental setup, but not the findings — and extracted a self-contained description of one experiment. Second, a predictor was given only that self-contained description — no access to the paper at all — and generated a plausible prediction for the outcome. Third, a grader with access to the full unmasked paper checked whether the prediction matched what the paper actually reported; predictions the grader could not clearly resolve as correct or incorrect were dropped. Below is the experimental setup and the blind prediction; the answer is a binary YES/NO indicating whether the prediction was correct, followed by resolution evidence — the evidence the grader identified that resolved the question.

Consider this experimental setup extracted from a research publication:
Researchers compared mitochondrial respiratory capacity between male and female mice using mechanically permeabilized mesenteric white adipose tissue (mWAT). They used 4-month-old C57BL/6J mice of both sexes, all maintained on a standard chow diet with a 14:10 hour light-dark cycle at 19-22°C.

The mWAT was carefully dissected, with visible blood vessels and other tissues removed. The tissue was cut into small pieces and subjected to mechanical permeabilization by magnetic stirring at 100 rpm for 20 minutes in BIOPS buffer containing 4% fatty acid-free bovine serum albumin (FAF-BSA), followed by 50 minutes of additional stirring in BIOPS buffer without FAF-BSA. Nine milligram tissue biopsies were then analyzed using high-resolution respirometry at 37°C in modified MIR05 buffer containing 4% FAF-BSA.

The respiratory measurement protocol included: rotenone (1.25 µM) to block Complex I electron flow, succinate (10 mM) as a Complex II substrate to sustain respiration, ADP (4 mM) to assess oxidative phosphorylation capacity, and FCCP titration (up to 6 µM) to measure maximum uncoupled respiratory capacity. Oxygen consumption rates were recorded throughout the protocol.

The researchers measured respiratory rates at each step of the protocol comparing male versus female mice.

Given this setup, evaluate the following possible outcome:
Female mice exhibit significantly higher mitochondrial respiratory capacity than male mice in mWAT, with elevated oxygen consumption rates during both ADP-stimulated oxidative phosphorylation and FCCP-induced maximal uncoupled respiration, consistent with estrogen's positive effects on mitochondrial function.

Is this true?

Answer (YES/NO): NO